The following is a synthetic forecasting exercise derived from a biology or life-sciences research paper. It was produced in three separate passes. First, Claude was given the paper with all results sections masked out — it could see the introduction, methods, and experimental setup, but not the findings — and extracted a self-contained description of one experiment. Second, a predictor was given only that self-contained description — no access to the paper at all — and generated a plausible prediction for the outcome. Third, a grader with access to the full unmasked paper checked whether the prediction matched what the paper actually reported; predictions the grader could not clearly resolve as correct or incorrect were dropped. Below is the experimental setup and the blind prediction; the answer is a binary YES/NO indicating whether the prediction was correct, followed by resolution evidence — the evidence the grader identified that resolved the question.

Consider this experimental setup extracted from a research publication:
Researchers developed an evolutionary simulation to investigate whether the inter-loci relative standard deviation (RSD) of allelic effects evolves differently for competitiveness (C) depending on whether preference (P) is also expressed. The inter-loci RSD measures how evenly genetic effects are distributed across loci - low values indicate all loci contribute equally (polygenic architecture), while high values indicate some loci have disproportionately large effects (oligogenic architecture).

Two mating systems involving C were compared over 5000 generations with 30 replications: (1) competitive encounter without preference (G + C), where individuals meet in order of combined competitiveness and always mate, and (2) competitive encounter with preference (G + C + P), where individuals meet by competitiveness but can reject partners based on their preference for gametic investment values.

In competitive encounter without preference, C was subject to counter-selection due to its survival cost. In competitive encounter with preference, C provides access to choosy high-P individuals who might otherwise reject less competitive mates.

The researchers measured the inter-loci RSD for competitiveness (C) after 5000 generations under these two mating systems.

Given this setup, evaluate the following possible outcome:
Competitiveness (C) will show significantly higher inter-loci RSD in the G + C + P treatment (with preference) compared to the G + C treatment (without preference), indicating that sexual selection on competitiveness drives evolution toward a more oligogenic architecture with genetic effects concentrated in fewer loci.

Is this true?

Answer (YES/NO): NO